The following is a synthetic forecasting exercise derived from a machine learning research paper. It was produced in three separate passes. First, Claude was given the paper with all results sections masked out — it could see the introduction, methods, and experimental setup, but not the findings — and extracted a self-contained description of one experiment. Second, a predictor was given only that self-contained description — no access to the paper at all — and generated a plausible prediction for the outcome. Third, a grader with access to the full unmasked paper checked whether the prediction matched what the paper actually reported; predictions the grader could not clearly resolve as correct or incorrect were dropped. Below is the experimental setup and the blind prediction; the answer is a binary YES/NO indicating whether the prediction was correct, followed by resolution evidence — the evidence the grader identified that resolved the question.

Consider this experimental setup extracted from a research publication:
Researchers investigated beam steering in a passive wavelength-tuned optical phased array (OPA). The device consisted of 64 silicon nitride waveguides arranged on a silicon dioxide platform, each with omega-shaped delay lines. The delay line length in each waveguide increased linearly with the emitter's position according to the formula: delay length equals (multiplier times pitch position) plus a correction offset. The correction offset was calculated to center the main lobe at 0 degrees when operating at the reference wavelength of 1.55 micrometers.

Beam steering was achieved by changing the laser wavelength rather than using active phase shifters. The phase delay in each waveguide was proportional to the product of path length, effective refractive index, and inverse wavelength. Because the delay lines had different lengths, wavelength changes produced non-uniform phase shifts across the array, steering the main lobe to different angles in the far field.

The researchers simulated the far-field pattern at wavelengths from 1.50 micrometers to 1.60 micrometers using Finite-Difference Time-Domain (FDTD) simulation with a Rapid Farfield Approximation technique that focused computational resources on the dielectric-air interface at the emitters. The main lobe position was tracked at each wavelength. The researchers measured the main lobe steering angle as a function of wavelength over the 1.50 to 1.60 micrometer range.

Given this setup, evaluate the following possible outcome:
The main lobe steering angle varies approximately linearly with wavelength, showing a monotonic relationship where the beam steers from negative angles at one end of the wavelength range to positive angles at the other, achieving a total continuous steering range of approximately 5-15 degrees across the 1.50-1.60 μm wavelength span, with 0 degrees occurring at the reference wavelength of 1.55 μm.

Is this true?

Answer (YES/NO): NO